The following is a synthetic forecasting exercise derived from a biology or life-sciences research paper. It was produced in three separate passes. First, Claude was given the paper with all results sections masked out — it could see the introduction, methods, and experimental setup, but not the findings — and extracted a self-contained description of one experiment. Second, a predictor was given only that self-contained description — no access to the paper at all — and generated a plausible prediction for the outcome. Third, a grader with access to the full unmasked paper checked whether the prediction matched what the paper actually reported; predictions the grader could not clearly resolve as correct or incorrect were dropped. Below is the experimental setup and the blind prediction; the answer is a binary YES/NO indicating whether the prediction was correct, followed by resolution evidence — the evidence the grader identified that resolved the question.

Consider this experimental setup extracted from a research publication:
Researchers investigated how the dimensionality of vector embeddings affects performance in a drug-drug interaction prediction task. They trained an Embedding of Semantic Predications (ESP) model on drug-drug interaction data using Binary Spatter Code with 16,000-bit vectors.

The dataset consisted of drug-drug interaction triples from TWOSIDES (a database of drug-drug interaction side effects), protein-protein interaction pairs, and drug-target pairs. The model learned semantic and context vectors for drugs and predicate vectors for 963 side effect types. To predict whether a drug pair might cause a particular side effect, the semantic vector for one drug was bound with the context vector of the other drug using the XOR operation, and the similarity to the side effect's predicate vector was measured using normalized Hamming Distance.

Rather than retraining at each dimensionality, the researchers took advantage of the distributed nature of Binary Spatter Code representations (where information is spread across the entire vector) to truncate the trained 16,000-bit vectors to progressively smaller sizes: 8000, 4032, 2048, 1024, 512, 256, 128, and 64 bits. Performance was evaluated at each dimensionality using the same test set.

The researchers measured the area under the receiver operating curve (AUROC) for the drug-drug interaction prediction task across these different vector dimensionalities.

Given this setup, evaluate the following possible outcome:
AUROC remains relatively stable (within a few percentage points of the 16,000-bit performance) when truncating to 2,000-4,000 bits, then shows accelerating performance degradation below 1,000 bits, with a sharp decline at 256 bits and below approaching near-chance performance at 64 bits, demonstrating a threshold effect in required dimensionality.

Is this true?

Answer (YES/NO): NO